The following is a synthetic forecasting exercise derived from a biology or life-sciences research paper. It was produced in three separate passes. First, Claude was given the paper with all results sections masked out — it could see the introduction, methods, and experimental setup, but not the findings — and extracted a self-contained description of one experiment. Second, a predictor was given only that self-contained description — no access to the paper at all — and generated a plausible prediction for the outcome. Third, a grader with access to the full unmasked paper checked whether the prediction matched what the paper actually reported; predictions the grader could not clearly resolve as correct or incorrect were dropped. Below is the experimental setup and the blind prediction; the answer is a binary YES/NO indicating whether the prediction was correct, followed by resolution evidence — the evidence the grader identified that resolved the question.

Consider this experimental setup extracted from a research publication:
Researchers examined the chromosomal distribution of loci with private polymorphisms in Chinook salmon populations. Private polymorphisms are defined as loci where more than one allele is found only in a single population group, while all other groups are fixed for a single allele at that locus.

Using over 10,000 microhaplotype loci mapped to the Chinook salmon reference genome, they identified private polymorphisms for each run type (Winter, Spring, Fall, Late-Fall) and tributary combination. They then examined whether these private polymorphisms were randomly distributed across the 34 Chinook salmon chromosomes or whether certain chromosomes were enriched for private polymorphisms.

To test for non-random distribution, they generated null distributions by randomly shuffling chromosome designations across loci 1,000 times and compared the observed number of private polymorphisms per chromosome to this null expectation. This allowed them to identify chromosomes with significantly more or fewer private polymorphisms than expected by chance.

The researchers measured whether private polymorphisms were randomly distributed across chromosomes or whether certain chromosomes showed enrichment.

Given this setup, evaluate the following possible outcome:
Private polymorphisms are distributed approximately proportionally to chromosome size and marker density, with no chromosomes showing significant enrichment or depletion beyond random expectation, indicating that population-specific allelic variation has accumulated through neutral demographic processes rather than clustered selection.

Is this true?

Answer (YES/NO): NO